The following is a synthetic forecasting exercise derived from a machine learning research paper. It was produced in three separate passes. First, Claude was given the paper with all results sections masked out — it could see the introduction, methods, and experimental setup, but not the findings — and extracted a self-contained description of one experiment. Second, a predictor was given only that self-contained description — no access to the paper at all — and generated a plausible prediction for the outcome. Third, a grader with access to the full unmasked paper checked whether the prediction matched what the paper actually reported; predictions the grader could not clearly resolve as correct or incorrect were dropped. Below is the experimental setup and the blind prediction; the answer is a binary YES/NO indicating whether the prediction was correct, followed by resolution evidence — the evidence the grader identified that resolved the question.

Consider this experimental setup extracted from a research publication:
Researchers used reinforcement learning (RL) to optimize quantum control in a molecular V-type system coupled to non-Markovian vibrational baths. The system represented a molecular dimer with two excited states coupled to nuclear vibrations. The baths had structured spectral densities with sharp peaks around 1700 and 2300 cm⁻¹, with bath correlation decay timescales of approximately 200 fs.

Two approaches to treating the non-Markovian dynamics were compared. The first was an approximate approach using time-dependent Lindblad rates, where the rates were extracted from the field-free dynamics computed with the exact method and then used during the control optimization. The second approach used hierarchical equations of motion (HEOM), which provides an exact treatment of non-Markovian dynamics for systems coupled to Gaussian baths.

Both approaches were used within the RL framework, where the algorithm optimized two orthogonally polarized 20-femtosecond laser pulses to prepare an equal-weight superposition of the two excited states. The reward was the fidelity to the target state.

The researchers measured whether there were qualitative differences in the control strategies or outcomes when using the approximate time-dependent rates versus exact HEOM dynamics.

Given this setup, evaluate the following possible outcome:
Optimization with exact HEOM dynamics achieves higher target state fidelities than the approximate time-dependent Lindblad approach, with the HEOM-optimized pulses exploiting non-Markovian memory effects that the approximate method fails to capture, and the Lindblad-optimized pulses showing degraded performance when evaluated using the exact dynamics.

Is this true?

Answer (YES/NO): NO